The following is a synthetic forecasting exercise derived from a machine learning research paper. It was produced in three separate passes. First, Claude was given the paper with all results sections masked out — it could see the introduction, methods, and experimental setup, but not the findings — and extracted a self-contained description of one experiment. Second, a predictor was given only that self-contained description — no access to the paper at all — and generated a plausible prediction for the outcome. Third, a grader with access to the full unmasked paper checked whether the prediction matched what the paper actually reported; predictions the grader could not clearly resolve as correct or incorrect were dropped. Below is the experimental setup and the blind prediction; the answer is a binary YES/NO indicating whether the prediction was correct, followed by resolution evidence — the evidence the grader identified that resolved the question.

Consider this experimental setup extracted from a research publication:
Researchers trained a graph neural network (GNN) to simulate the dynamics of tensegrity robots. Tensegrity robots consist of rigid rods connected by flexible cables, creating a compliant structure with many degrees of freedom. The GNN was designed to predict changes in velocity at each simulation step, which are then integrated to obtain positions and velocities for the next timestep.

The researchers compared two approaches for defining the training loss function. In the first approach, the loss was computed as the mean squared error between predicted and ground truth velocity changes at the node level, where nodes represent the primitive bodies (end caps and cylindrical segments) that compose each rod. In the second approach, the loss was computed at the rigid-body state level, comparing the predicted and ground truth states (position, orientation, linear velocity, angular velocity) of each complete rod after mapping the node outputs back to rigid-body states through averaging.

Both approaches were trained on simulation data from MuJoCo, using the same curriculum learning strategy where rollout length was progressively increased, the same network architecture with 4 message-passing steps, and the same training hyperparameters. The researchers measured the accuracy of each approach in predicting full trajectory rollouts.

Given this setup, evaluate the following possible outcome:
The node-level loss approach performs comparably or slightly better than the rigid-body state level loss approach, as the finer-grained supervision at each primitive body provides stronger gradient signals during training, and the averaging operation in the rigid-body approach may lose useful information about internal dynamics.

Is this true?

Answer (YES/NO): NO